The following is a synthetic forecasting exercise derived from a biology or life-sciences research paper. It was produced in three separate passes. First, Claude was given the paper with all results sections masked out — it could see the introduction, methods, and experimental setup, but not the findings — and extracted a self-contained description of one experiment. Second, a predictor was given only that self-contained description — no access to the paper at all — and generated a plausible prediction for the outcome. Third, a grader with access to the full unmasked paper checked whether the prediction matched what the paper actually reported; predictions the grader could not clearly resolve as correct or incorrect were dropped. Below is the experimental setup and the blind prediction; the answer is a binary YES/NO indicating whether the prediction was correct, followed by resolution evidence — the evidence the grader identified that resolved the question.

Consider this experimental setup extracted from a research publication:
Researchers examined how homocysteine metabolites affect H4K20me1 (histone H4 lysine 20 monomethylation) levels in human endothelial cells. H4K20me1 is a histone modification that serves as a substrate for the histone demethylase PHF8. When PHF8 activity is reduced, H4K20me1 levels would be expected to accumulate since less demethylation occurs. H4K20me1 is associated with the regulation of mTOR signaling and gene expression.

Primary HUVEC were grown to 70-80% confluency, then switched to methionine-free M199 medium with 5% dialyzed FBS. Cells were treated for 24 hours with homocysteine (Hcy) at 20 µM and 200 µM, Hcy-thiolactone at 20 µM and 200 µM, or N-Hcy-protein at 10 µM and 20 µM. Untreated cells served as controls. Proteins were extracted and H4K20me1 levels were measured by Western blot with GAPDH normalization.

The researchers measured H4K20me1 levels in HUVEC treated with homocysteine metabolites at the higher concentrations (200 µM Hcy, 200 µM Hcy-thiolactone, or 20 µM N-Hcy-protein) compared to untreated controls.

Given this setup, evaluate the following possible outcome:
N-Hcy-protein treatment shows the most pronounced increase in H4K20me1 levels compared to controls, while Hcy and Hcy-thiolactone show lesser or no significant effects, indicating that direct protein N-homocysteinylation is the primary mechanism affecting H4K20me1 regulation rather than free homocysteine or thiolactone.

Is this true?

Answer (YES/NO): NO